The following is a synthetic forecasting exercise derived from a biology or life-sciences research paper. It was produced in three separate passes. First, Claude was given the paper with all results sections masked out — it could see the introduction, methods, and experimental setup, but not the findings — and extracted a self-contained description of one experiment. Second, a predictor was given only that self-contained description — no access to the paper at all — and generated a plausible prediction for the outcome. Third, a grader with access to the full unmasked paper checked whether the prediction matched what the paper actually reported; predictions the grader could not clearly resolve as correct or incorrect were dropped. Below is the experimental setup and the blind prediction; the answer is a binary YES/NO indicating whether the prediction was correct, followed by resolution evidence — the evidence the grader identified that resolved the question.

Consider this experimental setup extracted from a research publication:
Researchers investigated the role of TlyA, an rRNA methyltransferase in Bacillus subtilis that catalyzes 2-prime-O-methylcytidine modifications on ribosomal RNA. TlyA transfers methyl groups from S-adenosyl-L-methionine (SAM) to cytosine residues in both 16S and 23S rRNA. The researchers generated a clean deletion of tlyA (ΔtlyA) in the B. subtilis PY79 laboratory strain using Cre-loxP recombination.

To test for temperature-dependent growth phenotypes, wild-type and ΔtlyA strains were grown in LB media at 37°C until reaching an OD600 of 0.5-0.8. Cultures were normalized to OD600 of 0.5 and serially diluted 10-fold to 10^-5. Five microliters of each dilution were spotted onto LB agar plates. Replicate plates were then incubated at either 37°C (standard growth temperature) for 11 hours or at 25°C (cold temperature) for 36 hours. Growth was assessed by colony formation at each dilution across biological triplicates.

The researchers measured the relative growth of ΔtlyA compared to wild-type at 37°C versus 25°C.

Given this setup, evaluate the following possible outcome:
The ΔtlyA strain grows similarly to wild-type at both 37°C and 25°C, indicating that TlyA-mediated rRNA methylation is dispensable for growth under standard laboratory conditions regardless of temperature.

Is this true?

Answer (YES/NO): NO